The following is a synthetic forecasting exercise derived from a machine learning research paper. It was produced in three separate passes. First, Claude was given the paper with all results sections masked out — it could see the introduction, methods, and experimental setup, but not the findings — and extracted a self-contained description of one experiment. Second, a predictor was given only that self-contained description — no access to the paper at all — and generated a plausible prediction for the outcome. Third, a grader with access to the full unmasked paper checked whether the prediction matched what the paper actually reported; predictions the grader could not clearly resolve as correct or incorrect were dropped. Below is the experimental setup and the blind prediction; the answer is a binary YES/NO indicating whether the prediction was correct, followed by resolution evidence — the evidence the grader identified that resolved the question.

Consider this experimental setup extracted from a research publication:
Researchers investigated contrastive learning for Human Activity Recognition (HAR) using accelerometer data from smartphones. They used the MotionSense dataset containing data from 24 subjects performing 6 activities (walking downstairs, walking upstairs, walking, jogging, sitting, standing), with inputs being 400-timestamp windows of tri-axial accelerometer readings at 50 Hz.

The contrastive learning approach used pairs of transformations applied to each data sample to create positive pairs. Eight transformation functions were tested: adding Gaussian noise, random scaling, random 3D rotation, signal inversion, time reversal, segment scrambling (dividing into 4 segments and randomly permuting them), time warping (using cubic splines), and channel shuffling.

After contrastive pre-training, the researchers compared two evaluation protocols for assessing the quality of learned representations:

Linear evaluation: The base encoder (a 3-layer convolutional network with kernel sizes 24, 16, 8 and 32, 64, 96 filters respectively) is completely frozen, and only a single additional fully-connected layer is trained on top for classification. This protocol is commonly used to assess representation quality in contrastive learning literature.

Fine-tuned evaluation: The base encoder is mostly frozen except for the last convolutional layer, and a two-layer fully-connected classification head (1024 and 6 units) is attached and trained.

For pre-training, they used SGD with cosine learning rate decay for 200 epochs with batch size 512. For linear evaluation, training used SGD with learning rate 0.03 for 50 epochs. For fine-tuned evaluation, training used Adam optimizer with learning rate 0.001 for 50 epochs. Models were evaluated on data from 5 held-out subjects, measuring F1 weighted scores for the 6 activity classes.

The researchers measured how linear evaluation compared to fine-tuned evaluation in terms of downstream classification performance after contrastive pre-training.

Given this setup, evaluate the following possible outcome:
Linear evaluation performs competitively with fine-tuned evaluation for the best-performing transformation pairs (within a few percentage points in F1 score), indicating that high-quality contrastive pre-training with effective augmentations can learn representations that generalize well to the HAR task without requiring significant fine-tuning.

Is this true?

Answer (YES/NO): NO